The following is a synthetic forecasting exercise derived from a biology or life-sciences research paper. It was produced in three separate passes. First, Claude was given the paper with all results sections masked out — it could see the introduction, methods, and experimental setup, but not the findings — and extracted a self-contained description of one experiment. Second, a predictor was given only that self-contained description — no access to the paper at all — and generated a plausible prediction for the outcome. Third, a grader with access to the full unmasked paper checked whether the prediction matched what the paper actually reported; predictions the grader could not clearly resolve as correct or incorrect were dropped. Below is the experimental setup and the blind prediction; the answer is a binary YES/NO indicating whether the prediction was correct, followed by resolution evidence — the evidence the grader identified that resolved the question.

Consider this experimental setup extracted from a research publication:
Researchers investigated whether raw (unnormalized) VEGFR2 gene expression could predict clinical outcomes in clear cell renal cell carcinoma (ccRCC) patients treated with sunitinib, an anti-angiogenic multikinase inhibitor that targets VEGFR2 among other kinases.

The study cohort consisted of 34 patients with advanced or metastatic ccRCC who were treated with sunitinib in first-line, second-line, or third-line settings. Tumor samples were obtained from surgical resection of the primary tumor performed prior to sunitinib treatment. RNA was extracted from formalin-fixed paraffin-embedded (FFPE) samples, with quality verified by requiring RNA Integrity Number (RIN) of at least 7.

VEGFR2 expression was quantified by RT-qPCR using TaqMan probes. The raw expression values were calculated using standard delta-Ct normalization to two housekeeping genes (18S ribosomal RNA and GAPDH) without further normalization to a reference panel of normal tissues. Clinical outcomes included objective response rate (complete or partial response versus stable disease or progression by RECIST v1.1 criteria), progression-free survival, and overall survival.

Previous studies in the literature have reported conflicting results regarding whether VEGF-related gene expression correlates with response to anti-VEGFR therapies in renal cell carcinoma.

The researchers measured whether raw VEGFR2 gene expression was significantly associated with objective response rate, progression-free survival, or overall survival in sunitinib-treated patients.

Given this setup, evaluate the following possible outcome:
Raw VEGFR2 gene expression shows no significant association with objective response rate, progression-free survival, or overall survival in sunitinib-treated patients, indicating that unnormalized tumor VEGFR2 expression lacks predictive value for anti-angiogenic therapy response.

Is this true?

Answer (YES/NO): YES